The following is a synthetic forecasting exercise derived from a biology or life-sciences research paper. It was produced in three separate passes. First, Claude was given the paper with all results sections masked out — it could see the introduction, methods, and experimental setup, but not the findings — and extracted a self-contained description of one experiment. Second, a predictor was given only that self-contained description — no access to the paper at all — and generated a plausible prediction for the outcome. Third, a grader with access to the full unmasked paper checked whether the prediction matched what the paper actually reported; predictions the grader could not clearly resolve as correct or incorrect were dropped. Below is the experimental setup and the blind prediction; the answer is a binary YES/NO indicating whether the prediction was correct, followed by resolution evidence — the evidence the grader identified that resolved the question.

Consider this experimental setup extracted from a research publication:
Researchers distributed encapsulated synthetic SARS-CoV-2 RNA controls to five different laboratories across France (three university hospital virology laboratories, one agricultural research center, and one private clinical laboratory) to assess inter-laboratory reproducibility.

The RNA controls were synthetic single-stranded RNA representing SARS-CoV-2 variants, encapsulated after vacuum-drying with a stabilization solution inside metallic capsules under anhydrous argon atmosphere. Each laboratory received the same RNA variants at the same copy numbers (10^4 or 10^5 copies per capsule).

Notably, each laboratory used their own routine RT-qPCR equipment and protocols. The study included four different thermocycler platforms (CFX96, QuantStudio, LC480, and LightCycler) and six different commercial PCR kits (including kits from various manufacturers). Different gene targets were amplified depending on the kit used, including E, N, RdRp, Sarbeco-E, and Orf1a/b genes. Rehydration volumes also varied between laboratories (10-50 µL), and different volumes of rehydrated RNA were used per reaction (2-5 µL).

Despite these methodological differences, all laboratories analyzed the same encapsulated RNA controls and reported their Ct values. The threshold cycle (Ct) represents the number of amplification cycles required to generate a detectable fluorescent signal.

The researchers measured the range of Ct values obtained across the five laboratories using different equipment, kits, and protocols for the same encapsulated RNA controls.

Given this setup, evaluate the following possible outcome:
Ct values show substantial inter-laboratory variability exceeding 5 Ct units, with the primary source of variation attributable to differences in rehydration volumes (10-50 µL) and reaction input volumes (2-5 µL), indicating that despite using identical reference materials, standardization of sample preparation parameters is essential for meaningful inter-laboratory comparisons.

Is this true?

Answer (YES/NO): NO